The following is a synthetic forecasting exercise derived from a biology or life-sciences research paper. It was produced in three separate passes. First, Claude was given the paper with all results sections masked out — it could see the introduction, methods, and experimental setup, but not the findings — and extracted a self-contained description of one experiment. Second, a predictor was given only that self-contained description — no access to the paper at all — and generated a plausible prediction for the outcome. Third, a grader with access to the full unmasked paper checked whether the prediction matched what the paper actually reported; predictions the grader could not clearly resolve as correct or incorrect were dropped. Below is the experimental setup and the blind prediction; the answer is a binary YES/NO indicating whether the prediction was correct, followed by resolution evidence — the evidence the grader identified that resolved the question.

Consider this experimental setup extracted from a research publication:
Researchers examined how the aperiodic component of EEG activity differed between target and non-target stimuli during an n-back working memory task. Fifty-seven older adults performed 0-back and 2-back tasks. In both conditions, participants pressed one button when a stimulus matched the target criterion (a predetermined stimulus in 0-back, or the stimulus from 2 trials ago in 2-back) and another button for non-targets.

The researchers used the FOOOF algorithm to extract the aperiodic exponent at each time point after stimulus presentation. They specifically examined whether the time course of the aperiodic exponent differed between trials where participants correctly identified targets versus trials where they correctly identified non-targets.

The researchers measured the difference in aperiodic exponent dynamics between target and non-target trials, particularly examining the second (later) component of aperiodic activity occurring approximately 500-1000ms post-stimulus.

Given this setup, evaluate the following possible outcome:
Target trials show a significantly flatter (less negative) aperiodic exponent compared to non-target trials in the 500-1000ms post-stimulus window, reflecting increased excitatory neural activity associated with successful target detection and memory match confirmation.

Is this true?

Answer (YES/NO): YES